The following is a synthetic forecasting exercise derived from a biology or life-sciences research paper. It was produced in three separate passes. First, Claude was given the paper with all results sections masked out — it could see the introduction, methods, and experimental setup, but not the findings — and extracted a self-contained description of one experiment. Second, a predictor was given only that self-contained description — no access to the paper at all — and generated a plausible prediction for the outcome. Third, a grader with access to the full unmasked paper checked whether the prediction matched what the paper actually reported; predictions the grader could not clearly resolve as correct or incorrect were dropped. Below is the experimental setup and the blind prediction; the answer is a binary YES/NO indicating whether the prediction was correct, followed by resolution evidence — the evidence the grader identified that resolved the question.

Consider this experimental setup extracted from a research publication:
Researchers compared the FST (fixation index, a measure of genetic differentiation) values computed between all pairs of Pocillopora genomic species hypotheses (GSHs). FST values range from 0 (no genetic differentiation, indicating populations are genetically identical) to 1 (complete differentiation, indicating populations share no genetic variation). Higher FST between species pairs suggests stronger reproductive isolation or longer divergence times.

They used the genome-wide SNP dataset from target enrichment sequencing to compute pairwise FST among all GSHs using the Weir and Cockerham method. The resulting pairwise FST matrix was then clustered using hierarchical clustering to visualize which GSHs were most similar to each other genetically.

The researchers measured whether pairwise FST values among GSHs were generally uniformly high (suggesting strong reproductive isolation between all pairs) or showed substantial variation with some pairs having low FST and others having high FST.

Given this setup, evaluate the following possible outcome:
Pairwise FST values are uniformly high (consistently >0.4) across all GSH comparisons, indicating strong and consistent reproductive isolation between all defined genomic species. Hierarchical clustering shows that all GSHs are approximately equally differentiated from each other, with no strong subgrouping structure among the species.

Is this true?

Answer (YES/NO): NO